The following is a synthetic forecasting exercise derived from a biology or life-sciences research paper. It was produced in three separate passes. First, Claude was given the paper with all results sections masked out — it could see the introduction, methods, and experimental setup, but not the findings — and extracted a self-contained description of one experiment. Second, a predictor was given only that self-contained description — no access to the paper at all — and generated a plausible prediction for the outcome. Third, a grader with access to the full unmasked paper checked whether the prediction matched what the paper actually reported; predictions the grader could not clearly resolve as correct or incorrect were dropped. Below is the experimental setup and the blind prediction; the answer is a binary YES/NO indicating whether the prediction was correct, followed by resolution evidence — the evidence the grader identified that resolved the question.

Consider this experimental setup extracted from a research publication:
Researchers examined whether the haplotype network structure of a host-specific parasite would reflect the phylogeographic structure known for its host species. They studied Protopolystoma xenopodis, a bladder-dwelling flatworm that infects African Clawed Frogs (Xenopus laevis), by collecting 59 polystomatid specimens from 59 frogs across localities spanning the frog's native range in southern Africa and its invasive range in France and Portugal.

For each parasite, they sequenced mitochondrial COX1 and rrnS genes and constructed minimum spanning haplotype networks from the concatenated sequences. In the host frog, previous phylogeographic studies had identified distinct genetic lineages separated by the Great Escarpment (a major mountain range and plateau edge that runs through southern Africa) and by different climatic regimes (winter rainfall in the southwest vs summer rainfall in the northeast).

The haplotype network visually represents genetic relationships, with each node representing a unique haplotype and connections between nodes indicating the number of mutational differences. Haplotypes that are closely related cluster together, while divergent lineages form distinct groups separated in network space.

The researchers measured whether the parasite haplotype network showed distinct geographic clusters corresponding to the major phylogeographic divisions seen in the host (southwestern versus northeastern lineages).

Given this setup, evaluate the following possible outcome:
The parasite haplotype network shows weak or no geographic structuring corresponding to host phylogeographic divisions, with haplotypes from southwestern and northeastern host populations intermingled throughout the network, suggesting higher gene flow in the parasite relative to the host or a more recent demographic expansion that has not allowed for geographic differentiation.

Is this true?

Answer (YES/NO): NO